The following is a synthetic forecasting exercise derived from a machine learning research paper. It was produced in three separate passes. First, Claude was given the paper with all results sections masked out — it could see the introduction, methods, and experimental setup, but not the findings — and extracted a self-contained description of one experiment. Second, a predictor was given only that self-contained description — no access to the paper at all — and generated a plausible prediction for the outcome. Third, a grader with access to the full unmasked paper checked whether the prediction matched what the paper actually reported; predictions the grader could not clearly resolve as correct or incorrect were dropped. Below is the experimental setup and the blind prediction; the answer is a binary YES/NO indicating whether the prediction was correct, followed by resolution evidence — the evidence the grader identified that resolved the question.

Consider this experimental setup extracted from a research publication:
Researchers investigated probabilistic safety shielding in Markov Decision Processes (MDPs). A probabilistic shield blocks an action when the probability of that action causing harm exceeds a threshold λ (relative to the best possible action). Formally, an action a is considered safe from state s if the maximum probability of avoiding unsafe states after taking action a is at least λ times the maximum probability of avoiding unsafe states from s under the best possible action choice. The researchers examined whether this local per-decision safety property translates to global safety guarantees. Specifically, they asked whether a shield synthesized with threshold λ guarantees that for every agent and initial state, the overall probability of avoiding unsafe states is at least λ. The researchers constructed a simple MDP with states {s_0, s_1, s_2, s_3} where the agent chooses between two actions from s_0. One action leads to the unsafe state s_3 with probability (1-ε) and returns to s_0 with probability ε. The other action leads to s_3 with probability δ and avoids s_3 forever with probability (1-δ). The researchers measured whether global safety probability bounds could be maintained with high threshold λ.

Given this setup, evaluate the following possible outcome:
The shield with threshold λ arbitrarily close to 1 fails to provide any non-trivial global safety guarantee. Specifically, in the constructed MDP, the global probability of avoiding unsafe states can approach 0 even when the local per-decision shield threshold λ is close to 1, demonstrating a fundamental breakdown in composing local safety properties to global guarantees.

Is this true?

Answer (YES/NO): YES